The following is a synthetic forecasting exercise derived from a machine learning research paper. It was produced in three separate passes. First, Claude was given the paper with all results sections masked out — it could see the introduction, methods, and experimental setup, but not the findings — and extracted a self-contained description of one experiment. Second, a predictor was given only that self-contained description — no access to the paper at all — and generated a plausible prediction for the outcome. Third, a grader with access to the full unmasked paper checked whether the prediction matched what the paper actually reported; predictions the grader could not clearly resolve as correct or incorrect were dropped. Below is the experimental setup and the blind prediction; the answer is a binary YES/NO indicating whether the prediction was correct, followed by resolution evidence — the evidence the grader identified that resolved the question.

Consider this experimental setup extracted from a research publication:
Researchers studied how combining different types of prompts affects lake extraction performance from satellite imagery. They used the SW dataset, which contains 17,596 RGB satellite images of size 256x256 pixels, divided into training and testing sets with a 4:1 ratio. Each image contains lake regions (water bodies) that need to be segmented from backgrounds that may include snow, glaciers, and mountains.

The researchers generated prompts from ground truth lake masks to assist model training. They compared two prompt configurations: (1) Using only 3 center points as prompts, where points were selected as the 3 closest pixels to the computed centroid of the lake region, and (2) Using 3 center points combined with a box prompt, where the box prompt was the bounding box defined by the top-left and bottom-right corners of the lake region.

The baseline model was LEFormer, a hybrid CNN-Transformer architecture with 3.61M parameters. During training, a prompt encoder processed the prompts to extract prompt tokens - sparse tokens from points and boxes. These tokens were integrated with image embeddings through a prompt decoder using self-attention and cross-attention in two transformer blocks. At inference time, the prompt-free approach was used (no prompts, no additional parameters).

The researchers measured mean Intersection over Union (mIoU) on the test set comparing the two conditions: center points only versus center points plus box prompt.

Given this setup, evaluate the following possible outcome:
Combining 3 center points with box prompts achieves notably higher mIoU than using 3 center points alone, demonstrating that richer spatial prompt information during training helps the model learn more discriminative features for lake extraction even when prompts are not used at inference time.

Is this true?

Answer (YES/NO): NO